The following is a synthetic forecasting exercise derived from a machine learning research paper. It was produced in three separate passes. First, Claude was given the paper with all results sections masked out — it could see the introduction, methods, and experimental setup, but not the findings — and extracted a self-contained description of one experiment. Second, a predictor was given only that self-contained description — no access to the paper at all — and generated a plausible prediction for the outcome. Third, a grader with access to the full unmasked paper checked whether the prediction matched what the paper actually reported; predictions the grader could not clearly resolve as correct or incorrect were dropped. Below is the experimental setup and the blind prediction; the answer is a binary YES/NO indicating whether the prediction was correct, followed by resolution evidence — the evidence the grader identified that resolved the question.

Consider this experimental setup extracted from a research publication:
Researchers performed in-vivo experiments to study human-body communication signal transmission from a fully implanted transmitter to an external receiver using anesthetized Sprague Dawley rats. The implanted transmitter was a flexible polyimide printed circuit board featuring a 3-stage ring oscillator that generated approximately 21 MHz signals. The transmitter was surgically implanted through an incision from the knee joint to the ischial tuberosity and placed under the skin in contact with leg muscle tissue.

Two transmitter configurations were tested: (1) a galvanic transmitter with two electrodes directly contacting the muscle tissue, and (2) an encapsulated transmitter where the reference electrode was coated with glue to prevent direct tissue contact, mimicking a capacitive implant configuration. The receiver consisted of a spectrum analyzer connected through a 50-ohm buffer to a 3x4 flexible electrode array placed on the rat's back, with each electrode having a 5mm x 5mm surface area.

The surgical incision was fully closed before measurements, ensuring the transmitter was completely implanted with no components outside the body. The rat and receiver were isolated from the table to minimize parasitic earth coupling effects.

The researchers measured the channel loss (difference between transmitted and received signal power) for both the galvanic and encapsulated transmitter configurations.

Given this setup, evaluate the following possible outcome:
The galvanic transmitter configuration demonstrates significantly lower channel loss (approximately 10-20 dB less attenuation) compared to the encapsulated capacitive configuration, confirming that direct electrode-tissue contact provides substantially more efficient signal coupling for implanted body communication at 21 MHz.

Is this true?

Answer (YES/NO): YES